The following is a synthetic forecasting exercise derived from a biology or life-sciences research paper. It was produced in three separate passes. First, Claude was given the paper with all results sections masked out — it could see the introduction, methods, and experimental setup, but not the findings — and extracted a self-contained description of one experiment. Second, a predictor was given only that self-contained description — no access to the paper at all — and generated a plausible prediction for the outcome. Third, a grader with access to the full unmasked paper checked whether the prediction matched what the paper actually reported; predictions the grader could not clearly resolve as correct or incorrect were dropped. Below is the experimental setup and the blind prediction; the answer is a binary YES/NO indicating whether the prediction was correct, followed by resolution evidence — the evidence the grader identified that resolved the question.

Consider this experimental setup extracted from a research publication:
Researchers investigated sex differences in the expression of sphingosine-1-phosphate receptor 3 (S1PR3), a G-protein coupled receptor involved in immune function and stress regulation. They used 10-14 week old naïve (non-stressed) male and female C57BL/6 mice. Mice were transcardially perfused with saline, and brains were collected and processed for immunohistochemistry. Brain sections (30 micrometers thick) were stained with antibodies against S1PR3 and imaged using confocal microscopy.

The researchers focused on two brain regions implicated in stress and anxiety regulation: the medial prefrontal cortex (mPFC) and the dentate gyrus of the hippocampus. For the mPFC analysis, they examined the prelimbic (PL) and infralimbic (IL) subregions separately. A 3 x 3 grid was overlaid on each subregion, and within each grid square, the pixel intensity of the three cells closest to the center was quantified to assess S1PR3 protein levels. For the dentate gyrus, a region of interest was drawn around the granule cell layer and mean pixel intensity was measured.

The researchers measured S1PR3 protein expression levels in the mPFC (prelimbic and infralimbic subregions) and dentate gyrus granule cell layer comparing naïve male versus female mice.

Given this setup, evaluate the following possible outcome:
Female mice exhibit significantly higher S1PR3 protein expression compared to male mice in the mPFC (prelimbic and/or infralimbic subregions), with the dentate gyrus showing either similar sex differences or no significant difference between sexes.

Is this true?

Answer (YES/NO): YES